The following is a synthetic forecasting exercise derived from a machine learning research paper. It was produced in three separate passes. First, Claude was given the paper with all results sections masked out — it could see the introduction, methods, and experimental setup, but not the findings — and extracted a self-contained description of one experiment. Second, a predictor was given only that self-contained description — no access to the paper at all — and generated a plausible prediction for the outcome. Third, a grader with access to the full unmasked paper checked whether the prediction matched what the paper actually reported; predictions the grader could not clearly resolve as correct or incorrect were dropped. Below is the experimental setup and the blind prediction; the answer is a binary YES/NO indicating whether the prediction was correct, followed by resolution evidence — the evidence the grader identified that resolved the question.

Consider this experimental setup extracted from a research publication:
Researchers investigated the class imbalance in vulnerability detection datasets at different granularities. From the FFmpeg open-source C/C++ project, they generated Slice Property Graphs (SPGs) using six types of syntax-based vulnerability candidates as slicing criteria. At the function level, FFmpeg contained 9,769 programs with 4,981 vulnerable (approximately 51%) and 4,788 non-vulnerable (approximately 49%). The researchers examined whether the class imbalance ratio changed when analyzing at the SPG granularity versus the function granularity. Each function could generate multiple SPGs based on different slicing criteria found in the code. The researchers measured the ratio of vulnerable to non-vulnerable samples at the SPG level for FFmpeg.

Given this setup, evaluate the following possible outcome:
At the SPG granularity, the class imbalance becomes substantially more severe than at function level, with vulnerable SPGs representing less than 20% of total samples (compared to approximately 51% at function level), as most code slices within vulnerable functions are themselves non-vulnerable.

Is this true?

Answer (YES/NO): NO